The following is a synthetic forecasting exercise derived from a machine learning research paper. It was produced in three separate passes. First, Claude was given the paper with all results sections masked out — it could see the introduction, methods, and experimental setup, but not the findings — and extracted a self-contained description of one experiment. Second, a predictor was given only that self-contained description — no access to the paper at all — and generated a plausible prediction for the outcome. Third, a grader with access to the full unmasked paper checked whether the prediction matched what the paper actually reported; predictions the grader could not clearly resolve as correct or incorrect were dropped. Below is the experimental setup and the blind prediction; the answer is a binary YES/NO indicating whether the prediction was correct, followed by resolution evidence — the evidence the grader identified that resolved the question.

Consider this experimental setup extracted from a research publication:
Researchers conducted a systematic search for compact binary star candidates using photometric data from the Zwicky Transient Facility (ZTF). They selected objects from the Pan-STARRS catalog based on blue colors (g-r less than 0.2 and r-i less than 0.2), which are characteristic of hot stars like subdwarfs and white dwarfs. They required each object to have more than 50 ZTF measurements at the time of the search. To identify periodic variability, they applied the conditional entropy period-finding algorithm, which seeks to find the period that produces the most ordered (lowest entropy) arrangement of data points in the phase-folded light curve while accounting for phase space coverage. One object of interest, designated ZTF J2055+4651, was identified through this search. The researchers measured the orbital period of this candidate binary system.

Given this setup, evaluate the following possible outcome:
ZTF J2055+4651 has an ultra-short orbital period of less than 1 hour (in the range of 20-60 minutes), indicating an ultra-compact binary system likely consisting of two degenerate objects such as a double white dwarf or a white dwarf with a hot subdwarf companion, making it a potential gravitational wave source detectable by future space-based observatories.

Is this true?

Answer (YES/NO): NO